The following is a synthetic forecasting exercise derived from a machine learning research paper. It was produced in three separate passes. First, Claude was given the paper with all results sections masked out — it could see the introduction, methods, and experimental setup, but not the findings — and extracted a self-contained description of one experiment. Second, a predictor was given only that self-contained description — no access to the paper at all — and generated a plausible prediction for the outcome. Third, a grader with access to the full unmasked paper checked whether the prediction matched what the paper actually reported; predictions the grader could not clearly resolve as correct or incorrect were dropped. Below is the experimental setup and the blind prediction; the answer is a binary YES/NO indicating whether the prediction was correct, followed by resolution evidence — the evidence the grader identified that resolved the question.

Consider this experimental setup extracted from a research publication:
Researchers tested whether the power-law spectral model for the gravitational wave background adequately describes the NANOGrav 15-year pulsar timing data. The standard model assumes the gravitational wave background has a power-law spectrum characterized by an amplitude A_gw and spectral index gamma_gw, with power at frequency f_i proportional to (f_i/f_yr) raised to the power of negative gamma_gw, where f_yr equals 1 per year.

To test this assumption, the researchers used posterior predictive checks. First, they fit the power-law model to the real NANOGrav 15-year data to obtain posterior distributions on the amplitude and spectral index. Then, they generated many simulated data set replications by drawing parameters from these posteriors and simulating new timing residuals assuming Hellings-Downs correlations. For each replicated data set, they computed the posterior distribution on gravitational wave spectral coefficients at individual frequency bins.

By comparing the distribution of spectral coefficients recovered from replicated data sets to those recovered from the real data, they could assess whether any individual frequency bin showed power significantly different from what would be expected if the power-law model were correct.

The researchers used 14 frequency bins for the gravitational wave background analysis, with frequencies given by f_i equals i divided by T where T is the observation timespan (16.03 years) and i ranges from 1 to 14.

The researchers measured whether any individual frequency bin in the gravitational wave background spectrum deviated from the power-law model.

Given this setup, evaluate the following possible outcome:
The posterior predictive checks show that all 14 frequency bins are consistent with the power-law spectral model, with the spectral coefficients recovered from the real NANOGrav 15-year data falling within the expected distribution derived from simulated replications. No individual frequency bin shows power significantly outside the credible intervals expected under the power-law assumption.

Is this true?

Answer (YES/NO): YES